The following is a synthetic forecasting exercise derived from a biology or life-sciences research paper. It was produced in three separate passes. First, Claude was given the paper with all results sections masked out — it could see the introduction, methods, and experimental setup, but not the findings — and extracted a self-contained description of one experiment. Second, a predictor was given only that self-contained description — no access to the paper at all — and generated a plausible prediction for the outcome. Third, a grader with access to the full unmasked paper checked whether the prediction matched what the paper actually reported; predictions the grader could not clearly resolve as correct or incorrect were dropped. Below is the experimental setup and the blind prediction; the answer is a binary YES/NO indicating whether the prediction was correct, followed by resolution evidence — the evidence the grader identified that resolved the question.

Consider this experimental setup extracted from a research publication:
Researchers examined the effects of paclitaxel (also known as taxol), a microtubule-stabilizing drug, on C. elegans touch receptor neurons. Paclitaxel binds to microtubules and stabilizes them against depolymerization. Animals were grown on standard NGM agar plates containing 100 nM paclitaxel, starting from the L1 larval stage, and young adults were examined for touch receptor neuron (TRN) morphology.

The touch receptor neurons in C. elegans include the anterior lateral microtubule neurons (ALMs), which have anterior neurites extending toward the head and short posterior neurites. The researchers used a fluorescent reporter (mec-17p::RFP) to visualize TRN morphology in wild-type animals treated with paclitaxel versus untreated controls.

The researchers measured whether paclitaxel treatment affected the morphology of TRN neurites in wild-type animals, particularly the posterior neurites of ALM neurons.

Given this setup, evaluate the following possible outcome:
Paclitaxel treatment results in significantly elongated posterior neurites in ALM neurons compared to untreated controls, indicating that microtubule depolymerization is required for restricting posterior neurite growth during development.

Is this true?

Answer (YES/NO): NO